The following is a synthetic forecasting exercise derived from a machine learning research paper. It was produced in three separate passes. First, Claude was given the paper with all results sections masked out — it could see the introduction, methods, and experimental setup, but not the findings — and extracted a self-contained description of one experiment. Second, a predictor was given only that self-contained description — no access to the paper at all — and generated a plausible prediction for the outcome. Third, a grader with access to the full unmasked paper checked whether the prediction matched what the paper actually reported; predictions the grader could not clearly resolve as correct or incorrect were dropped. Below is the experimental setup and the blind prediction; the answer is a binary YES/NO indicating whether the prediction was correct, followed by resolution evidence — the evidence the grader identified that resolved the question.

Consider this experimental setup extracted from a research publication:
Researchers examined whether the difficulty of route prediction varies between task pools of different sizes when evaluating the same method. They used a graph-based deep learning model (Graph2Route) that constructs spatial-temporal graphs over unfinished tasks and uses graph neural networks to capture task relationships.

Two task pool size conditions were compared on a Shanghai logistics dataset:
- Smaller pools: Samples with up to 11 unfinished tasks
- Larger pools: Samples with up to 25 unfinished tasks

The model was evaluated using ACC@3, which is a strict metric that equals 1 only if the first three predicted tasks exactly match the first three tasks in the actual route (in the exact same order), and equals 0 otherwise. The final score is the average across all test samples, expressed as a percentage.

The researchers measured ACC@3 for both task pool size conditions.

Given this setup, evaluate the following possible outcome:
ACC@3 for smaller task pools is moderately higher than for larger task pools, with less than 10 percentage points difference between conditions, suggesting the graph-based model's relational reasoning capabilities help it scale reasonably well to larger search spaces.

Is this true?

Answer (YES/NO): NO